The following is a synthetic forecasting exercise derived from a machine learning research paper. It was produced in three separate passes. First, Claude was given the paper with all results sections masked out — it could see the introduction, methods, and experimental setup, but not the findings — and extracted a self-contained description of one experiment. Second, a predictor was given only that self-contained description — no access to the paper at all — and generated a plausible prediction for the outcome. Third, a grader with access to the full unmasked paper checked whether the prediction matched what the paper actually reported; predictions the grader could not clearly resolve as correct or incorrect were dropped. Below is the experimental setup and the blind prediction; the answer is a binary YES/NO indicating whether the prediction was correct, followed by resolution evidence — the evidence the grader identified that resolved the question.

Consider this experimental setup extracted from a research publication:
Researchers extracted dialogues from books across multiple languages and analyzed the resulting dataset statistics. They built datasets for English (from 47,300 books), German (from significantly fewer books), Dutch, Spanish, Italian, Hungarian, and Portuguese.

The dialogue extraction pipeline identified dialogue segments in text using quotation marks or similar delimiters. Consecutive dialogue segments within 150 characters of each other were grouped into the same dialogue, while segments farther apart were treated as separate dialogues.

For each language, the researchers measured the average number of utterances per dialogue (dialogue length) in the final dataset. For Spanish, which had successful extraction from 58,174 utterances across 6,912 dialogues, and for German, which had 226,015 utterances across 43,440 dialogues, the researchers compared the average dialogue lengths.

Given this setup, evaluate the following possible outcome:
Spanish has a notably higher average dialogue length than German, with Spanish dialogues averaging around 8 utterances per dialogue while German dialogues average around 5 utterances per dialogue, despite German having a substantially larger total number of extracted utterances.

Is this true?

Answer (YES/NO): YES